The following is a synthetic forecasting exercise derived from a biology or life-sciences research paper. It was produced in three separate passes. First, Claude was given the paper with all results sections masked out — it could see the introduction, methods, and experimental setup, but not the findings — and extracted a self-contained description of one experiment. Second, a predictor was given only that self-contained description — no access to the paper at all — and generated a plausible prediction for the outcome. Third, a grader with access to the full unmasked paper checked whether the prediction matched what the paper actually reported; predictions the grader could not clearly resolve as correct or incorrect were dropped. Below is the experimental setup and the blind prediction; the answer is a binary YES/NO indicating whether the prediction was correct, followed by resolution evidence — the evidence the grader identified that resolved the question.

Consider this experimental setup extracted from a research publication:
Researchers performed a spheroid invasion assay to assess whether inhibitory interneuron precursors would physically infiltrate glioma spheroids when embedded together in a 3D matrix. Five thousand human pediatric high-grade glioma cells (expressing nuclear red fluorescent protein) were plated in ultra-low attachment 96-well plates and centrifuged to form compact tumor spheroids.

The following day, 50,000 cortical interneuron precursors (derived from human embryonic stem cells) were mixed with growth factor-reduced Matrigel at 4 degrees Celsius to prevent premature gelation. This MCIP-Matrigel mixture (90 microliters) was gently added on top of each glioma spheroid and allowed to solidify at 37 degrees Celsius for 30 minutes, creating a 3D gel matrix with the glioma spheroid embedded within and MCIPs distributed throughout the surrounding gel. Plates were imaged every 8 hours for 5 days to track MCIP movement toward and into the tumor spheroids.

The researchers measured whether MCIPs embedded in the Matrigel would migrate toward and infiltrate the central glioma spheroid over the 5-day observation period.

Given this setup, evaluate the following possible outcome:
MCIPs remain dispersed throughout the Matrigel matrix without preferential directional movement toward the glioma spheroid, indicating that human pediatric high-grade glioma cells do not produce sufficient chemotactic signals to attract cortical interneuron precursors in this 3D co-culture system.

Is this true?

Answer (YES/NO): NO